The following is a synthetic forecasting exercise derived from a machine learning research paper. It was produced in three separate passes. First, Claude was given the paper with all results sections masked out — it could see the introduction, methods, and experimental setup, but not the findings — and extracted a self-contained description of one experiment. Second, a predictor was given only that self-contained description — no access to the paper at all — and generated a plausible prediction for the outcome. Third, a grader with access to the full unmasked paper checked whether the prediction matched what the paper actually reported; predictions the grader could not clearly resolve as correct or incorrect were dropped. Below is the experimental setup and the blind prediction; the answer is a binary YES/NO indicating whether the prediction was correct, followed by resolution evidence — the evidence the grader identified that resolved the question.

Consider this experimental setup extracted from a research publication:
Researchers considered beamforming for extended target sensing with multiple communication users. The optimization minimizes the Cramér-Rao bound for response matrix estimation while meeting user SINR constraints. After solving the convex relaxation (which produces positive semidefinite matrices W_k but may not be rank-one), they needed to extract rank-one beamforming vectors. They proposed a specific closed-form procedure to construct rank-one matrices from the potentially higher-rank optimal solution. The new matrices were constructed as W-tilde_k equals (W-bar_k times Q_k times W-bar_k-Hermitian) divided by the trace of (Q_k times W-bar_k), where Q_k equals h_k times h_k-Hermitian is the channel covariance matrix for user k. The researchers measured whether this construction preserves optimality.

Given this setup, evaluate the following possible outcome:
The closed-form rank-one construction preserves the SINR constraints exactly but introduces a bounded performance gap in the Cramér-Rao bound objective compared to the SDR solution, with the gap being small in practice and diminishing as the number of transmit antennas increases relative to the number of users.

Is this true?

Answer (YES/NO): NO